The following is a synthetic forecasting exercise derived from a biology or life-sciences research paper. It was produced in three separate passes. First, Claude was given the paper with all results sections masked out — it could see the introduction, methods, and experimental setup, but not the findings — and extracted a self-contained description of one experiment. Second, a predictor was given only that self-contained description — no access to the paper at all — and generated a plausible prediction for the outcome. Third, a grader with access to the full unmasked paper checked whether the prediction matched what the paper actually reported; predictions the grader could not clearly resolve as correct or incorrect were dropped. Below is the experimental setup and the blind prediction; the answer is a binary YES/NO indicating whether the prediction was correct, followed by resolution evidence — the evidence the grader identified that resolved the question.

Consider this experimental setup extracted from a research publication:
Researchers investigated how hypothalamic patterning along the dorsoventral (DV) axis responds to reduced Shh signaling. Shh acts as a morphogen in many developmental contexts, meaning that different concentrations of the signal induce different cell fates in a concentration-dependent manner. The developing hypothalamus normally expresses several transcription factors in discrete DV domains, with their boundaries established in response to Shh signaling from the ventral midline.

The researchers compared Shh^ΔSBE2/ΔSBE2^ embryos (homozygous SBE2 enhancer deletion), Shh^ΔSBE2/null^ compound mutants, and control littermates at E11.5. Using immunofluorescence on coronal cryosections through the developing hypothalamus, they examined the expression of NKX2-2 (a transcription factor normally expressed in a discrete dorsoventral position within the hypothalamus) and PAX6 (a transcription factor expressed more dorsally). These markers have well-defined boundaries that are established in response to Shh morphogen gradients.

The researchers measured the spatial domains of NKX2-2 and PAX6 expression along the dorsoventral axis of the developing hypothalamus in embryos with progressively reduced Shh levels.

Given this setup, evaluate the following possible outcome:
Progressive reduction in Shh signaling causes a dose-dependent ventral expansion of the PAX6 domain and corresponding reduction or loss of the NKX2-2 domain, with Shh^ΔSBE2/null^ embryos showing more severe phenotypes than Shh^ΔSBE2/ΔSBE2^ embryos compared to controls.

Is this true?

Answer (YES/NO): YES